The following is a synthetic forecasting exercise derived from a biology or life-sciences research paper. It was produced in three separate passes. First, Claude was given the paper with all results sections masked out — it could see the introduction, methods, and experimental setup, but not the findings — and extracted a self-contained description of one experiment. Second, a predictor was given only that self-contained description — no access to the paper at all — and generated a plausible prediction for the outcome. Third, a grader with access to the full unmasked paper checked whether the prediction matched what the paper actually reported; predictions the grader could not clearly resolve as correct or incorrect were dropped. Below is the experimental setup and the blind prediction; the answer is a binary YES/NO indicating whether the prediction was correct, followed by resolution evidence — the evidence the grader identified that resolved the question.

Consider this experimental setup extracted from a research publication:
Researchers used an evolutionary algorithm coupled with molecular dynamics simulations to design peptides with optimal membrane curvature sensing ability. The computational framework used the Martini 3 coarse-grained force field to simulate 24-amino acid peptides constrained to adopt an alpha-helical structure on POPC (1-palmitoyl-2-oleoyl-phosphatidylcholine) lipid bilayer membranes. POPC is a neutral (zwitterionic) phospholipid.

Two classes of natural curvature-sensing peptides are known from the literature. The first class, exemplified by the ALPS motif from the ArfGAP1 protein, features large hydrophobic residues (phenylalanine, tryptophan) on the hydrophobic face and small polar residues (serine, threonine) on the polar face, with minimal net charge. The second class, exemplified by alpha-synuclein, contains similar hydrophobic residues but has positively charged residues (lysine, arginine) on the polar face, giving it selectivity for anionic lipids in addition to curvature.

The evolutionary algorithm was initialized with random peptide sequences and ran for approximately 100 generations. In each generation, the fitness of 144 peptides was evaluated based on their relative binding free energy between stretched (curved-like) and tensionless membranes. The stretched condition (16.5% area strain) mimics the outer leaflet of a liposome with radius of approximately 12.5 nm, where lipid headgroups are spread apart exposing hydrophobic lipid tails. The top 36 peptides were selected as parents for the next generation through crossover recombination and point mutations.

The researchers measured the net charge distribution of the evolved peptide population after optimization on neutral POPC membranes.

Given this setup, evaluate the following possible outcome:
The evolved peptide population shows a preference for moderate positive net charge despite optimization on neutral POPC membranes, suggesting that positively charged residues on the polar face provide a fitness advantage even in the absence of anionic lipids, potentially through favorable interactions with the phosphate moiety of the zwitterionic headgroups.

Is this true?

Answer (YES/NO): NO